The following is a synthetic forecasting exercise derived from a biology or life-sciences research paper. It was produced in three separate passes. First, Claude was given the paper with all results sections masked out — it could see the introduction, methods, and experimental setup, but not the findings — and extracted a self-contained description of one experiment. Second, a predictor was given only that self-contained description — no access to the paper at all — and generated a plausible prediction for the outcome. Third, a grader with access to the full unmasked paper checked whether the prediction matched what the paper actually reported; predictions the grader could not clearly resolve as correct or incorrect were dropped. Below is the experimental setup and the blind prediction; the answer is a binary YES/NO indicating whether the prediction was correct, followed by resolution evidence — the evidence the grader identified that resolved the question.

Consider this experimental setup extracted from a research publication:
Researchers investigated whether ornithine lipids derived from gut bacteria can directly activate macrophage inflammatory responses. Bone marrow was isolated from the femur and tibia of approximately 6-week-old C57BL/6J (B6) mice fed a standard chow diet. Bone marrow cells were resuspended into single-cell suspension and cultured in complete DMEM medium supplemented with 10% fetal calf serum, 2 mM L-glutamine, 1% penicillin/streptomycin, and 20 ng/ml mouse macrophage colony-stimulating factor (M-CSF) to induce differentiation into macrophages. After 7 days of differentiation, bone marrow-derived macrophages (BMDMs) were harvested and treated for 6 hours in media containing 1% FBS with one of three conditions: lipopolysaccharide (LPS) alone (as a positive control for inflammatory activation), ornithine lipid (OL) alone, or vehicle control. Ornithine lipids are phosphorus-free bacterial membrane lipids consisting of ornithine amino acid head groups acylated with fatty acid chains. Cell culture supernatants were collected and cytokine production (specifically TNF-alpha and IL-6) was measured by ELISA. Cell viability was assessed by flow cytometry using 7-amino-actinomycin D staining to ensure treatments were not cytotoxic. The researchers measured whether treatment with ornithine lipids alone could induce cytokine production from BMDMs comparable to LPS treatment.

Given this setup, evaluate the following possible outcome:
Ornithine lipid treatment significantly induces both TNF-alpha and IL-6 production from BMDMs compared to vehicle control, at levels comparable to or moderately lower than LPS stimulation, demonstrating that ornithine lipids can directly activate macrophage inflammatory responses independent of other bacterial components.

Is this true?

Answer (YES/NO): NO